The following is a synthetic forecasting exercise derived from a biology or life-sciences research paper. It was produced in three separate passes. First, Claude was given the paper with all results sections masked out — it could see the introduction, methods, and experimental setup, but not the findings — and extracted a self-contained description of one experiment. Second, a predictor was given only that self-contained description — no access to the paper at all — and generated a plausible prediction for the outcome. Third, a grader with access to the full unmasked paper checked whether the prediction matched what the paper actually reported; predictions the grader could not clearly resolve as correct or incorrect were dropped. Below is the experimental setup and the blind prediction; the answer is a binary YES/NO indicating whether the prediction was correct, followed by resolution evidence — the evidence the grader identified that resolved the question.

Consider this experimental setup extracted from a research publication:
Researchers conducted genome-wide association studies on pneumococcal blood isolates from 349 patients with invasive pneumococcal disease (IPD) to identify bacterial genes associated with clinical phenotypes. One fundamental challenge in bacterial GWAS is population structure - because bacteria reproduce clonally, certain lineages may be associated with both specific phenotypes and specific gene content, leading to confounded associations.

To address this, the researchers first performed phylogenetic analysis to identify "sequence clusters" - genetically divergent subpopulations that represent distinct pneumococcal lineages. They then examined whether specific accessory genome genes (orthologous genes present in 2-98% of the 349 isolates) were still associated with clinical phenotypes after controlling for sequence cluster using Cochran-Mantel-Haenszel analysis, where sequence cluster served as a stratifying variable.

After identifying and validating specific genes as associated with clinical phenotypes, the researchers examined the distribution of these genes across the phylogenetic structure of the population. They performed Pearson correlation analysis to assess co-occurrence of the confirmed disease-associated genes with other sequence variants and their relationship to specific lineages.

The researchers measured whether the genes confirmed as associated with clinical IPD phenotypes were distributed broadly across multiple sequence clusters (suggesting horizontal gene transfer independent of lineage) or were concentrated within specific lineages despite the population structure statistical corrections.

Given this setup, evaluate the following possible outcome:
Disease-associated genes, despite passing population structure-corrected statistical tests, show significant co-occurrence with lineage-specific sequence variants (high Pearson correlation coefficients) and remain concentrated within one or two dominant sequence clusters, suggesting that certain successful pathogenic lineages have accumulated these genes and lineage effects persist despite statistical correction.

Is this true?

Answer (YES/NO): NO